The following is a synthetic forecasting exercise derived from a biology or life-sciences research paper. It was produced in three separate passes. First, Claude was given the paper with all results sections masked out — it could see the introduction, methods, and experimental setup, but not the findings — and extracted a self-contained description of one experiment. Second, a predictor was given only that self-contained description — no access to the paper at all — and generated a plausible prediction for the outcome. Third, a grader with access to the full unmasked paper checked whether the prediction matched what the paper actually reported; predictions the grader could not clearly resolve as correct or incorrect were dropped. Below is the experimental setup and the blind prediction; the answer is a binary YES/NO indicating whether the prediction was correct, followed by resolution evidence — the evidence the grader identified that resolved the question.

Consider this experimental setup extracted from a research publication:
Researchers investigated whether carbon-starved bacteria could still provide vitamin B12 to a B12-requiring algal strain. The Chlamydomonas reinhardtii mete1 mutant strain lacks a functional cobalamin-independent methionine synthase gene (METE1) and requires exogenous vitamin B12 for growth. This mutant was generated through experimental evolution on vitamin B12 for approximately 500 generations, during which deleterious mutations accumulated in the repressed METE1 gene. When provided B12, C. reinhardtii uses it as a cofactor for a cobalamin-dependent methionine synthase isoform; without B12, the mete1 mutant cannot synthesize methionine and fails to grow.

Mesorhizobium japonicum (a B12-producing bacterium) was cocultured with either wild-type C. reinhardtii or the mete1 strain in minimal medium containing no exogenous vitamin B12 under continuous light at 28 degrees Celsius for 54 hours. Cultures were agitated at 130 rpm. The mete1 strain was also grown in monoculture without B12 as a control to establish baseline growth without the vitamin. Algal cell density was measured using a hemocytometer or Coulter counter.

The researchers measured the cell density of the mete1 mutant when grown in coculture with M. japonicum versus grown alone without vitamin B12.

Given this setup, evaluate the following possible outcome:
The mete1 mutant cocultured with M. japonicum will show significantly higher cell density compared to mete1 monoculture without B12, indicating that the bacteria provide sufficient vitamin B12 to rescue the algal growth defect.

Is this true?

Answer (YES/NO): YES